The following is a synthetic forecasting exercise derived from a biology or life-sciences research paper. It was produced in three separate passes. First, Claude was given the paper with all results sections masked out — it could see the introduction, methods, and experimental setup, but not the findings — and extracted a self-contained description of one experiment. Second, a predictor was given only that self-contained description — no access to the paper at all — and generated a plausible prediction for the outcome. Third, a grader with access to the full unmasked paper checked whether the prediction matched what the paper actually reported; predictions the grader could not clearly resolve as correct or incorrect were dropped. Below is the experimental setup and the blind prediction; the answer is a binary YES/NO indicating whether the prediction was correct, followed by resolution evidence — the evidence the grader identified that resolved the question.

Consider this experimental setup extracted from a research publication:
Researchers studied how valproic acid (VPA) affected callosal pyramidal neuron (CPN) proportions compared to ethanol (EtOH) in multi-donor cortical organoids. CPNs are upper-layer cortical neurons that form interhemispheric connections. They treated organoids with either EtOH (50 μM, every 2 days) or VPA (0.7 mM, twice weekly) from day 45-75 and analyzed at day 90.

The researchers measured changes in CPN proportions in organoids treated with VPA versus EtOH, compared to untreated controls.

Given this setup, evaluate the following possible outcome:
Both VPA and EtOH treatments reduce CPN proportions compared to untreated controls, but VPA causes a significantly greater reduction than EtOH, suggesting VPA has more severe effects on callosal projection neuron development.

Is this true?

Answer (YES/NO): NO